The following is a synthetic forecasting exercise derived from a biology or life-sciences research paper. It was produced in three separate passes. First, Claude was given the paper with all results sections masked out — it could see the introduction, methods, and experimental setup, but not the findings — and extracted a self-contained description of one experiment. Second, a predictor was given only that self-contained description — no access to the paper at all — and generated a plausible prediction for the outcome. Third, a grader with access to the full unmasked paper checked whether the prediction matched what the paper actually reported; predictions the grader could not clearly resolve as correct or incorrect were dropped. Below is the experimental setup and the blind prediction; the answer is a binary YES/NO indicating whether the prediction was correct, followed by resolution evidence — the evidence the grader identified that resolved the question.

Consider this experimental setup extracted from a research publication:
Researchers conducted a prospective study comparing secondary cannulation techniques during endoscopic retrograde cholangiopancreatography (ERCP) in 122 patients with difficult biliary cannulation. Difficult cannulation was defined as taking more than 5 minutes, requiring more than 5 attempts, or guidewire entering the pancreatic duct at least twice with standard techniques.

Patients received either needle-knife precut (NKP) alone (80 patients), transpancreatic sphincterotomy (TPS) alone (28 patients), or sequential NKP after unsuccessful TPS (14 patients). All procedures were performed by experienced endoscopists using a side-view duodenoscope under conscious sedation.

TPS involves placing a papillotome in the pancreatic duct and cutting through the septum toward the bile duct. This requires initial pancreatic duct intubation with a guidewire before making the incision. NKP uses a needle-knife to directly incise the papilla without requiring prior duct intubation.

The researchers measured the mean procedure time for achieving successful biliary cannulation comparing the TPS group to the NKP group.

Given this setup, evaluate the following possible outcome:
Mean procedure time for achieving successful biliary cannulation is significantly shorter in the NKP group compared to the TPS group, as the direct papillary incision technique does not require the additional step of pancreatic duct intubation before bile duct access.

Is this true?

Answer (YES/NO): NO